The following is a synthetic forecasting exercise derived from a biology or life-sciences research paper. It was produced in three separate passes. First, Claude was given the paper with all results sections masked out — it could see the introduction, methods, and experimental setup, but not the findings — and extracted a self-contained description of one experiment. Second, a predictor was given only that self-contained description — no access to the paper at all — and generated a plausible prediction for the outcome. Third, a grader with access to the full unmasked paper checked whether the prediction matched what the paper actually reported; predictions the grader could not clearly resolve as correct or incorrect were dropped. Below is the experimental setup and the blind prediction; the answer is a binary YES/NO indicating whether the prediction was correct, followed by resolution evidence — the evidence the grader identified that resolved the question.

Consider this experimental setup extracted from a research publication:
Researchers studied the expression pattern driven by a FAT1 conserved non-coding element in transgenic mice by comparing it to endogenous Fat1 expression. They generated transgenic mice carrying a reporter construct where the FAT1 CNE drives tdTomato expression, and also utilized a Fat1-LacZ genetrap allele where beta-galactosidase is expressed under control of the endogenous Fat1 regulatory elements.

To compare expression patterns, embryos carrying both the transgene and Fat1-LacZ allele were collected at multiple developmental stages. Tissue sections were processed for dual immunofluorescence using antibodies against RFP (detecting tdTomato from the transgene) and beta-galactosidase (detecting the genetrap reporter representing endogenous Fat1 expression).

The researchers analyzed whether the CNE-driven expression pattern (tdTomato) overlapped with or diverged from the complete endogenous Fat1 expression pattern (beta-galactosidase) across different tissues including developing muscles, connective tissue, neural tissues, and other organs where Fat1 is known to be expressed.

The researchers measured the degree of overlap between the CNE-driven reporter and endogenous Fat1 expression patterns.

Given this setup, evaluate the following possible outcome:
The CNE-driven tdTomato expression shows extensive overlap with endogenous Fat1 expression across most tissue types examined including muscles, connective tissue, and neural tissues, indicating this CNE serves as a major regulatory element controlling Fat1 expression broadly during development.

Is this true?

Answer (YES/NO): NO